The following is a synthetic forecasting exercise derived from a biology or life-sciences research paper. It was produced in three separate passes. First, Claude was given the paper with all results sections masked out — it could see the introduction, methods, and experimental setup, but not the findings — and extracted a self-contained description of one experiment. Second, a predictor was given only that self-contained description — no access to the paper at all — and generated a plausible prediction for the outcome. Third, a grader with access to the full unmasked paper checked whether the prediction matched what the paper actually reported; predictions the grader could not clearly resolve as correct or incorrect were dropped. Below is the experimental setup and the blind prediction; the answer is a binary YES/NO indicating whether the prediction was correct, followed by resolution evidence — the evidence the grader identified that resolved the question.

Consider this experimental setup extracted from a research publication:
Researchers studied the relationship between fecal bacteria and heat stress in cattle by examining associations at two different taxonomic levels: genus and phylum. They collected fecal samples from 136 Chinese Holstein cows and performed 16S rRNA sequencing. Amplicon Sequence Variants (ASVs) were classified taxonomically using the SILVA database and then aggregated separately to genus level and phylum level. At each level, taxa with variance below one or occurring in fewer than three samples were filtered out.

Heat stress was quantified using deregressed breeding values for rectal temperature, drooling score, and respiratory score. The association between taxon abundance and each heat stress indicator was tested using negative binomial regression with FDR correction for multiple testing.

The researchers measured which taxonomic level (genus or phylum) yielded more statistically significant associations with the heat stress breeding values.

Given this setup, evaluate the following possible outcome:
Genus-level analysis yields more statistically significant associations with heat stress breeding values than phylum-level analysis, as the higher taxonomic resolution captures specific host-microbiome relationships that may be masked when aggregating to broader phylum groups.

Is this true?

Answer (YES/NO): YES